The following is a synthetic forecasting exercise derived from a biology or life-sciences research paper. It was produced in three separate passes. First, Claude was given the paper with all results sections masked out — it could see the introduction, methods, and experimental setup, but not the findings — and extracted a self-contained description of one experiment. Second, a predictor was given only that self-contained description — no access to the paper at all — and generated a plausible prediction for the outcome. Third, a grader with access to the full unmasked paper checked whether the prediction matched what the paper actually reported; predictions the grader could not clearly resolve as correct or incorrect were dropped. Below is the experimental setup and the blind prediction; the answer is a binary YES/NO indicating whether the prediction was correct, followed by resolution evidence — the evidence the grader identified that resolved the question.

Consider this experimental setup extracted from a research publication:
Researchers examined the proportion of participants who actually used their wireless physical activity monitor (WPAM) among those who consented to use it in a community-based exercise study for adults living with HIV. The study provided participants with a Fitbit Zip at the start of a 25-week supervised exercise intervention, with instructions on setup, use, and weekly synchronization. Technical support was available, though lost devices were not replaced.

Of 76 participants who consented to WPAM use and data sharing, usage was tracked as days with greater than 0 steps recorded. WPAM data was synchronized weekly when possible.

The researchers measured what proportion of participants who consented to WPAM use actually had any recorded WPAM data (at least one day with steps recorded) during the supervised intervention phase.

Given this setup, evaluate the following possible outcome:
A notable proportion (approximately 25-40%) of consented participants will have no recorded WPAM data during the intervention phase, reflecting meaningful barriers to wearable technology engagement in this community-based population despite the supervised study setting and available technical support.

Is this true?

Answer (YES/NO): YES